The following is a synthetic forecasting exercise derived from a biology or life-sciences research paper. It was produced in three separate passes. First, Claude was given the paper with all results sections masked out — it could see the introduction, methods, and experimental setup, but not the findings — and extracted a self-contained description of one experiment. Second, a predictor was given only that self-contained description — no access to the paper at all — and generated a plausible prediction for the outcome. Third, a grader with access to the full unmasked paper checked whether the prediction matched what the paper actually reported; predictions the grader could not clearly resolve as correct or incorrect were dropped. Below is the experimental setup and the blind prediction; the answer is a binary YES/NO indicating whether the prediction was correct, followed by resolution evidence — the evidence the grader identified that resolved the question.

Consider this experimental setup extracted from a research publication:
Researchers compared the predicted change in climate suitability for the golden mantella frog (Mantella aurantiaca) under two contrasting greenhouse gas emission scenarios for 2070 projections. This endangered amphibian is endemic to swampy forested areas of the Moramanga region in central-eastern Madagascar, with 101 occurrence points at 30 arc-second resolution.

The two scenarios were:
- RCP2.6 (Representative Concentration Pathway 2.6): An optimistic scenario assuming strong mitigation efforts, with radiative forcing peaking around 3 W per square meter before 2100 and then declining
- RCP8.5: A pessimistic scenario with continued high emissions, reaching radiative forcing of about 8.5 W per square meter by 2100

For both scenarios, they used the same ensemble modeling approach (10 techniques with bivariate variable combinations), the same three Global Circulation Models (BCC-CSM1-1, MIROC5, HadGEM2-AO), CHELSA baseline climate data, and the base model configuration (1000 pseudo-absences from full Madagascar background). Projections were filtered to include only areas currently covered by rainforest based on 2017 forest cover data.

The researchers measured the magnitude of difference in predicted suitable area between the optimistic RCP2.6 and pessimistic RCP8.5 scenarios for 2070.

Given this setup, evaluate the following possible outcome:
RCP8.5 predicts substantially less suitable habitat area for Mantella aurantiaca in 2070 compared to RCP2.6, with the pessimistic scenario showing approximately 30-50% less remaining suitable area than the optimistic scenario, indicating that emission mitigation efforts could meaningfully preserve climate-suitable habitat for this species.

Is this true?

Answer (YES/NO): NO